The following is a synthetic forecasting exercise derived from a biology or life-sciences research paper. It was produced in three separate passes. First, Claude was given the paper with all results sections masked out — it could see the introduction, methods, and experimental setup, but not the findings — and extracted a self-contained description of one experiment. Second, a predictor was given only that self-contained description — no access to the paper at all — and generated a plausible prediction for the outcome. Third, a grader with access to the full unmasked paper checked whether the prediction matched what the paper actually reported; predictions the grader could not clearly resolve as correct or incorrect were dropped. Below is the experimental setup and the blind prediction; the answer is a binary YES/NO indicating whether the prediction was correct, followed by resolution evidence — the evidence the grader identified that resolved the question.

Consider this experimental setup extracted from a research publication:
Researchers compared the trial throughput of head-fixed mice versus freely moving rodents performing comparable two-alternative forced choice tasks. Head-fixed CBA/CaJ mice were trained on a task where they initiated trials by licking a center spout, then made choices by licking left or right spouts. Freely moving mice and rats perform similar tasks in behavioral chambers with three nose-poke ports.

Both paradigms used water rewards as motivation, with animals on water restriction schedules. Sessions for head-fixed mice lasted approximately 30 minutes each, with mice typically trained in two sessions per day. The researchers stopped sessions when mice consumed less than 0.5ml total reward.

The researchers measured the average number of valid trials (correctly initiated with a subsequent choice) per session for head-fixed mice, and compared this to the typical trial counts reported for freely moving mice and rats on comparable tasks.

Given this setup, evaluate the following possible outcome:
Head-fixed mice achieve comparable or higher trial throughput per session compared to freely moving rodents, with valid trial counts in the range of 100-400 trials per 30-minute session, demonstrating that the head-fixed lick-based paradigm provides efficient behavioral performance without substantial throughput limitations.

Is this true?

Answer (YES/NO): NO